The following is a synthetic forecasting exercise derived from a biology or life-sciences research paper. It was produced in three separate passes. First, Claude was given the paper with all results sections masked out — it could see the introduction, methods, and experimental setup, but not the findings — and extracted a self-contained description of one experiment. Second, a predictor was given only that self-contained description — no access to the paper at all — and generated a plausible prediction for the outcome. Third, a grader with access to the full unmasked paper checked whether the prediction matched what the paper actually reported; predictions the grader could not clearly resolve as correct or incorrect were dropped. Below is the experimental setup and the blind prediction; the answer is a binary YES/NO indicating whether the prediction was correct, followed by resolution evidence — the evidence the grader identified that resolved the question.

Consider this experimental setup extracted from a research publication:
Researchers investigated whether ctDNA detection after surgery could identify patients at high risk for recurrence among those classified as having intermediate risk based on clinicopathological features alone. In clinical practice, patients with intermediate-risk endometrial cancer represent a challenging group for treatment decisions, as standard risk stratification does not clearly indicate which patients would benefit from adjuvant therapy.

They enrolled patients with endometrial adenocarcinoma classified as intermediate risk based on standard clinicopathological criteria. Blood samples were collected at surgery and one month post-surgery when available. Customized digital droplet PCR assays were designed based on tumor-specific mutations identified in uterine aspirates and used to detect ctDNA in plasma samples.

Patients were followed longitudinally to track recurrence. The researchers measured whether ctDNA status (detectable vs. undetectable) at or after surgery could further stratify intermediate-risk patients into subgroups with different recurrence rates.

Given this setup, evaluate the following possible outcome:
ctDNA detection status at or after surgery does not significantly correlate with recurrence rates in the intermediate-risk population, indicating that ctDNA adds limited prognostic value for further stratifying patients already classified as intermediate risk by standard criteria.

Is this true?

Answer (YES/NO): NO